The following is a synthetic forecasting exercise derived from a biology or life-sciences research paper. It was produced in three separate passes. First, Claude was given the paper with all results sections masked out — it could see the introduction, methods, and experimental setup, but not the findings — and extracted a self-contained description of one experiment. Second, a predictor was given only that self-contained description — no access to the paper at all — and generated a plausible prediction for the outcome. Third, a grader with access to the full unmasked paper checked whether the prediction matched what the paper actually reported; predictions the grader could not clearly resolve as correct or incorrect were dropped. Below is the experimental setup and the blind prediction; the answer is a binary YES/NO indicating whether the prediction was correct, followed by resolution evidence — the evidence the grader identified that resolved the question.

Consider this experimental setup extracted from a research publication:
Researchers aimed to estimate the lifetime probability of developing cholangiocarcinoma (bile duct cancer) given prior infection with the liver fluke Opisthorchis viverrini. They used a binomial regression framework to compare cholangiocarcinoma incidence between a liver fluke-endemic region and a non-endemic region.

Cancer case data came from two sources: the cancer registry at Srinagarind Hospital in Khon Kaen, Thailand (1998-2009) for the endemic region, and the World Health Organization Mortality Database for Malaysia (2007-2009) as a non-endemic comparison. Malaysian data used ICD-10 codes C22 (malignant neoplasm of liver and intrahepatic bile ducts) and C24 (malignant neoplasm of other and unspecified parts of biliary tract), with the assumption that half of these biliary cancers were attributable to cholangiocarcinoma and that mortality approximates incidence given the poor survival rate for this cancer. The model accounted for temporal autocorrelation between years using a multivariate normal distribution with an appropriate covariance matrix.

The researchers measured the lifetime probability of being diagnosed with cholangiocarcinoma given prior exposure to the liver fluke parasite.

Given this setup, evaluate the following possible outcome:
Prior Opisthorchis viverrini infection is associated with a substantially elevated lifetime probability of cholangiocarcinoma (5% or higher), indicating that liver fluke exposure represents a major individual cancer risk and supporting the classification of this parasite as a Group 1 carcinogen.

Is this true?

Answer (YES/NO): NO